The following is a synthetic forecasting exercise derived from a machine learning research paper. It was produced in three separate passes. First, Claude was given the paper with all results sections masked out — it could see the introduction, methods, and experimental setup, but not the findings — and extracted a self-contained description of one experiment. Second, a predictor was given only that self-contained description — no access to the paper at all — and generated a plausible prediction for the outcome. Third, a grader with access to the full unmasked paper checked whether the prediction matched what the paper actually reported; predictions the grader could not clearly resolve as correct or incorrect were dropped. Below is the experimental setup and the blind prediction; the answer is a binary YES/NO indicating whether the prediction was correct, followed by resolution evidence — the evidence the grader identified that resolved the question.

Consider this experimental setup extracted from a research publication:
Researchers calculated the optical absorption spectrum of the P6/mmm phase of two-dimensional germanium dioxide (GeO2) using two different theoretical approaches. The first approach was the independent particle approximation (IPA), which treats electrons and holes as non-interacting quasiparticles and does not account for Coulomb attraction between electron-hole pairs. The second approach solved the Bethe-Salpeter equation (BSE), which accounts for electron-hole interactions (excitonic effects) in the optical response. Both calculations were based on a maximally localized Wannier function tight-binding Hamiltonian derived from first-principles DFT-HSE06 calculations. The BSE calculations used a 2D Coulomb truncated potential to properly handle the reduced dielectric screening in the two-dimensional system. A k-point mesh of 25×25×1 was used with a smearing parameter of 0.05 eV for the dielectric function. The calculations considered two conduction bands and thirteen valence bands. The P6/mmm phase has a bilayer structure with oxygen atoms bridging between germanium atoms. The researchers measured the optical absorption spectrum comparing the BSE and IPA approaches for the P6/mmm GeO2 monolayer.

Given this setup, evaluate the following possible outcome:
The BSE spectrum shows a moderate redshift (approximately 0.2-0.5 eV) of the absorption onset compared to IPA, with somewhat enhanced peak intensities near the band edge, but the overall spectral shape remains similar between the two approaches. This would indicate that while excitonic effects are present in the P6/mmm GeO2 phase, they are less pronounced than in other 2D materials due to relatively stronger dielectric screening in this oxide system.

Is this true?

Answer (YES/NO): NO